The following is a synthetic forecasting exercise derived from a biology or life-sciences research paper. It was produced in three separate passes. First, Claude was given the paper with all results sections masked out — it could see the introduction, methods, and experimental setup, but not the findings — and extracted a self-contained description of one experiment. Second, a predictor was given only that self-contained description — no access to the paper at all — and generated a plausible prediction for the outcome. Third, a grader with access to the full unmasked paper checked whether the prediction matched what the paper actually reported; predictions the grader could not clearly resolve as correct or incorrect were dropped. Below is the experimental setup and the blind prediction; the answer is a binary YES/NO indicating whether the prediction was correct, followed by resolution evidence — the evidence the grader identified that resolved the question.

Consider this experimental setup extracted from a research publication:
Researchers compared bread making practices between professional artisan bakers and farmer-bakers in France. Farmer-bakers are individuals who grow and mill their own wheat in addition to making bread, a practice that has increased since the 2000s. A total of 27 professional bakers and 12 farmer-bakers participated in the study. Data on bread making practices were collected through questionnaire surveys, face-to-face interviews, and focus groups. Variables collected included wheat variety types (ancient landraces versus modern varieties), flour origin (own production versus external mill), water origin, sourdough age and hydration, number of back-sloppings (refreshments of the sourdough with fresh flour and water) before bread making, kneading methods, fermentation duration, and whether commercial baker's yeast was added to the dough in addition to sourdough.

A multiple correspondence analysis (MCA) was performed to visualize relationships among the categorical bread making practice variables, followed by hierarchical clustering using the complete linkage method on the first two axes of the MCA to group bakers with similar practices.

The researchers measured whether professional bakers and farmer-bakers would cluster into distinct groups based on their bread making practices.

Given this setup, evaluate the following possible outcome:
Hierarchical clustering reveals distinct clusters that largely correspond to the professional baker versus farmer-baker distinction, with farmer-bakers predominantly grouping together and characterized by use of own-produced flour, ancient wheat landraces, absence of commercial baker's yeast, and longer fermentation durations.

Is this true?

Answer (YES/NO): NO